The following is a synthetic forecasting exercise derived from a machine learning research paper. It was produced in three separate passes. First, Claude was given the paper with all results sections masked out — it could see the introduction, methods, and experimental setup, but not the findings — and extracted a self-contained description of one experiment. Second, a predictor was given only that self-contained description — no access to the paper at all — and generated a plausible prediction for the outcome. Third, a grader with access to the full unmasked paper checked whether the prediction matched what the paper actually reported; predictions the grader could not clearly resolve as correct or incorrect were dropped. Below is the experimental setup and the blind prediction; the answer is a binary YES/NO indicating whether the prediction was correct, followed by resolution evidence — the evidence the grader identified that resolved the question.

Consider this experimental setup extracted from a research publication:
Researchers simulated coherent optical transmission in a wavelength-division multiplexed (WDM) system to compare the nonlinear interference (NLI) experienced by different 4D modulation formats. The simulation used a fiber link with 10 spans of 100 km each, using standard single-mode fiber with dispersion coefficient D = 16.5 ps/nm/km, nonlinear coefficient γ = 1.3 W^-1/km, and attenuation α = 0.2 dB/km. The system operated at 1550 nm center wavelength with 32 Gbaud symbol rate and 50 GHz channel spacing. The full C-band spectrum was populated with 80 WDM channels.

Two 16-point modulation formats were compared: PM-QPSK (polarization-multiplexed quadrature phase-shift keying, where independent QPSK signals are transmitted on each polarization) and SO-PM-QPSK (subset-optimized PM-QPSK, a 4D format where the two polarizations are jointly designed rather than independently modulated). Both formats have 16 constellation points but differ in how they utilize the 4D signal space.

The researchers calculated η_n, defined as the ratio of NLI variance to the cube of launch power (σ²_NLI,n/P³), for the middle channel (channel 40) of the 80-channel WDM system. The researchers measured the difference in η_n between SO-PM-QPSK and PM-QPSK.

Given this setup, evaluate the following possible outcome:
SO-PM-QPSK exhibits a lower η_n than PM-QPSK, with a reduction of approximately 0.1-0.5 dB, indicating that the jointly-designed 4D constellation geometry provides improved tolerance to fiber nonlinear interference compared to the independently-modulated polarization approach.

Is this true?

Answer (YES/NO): NO